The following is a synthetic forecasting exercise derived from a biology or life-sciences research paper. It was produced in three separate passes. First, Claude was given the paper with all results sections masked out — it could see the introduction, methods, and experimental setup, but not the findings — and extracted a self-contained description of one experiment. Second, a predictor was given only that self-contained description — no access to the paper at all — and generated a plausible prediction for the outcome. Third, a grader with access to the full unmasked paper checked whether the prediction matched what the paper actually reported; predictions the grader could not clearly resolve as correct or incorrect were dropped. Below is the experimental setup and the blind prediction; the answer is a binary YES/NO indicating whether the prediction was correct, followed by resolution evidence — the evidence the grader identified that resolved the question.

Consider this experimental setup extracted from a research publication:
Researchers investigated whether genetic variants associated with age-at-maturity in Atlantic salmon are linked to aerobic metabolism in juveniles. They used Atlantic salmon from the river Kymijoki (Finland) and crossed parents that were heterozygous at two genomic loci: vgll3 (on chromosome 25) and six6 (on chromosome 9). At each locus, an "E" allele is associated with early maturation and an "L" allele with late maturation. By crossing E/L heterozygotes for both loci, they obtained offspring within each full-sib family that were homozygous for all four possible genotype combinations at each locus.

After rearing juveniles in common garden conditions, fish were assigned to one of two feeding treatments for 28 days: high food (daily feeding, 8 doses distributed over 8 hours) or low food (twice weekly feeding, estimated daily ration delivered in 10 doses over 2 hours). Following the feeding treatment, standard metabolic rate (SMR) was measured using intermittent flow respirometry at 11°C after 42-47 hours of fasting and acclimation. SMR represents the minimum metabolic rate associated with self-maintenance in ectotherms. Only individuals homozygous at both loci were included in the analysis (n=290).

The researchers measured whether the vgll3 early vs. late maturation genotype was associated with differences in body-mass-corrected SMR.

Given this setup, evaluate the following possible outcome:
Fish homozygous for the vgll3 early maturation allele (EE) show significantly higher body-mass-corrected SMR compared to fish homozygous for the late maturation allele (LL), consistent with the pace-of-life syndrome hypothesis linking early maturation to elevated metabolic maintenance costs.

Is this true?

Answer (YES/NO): NO